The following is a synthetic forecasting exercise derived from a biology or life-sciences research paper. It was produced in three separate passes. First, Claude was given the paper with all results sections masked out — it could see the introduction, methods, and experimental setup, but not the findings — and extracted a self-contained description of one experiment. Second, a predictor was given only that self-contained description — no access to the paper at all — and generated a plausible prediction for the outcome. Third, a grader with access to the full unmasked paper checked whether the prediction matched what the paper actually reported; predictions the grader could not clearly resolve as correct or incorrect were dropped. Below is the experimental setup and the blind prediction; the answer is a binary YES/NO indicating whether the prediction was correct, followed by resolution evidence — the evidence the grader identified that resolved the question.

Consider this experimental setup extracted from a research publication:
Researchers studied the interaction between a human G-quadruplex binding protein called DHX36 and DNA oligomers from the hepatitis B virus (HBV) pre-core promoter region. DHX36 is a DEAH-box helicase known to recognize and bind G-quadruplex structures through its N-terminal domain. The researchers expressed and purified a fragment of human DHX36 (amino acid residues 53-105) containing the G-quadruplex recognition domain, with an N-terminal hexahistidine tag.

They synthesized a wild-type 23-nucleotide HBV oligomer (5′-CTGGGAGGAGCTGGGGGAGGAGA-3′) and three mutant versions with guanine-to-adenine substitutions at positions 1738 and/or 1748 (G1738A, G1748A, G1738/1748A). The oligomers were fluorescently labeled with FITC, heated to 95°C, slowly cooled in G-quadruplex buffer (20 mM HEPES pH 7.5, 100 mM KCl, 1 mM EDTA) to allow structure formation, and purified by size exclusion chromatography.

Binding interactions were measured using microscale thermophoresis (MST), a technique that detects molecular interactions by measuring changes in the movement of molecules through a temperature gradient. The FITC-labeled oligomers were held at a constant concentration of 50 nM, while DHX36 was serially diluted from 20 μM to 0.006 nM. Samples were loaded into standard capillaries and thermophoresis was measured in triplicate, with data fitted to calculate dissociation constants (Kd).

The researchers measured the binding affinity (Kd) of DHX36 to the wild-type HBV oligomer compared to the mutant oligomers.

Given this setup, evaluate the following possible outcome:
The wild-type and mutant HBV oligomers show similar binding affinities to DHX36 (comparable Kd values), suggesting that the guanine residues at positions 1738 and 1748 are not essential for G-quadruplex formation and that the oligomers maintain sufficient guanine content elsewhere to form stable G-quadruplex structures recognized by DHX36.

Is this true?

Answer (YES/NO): NO